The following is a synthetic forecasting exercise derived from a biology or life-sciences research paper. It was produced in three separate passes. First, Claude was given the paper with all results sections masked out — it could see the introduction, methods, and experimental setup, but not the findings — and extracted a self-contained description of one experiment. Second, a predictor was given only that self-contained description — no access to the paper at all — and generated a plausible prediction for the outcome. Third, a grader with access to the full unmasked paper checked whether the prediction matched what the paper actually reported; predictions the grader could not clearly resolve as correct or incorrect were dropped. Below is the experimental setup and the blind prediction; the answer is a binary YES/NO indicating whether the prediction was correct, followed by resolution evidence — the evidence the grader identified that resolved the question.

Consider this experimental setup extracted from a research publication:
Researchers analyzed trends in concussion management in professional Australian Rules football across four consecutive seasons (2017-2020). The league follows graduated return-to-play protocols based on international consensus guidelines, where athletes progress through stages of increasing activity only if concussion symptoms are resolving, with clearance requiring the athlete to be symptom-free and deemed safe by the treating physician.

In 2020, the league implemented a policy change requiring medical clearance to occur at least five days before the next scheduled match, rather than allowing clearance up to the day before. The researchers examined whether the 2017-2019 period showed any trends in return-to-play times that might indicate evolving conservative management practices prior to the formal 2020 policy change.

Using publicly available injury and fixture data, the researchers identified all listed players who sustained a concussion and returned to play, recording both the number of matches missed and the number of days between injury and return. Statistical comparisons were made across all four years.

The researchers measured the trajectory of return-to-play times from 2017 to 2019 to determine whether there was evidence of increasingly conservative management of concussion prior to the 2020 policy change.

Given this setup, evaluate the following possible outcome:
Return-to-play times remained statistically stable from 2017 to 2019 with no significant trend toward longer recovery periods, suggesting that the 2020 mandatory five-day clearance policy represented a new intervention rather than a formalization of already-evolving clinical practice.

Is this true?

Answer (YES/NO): YES